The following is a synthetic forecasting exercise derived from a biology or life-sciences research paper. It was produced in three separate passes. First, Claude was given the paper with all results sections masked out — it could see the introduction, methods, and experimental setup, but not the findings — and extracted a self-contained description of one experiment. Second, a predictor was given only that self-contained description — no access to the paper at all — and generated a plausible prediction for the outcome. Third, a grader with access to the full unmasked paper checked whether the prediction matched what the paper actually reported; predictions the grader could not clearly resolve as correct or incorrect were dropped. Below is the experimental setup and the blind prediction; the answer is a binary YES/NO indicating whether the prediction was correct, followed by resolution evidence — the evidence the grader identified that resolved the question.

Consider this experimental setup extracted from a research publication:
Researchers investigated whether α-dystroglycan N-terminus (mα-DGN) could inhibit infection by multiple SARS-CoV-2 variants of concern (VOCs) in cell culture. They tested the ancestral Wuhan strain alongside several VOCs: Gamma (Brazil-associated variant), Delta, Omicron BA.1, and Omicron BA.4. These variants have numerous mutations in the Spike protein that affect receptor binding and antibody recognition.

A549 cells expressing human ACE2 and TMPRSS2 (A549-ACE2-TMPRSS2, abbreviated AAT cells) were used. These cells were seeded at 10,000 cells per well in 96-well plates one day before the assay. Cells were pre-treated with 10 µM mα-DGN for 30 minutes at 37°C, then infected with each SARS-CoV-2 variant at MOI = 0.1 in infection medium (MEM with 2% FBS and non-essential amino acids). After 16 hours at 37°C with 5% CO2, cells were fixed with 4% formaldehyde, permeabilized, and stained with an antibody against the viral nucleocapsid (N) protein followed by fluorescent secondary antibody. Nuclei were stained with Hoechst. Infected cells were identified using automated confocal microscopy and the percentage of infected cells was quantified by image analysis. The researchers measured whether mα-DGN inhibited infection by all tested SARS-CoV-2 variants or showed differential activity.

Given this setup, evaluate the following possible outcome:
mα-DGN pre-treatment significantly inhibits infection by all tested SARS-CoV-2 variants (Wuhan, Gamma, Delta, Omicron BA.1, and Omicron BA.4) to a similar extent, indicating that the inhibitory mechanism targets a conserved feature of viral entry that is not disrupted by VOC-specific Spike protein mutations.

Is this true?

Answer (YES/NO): NO